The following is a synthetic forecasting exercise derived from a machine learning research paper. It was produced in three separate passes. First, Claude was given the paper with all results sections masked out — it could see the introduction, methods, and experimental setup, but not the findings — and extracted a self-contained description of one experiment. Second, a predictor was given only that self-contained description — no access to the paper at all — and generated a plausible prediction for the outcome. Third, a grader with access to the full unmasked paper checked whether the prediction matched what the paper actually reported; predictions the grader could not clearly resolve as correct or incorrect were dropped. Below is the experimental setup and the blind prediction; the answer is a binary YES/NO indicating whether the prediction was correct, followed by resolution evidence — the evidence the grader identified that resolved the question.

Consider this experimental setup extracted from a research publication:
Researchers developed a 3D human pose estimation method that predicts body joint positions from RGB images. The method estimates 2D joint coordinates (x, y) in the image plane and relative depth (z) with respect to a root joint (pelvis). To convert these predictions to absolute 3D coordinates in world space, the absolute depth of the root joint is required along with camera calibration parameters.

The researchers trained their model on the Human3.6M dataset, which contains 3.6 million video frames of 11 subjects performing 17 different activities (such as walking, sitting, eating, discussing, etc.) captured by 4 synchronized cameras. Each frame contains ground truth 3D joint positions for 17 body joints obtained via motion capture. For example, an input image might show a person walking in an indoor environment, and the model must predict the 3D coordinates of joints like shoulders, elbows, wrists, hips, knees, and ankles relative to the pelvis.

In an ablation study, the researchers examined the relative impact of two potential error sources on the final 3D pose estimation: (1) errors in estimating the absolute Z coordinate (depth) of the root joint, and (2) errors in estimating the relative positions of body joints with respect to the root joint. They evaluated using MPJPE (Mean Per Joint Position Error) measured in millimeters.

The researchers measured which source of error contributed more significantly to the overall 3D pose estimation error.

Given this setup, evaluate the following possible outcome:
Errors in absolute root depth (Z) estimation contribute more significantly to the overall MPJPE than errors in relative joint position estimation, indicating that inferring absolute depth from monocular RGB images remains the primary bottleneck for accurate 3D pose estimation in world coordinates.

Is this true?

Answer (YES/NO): NO